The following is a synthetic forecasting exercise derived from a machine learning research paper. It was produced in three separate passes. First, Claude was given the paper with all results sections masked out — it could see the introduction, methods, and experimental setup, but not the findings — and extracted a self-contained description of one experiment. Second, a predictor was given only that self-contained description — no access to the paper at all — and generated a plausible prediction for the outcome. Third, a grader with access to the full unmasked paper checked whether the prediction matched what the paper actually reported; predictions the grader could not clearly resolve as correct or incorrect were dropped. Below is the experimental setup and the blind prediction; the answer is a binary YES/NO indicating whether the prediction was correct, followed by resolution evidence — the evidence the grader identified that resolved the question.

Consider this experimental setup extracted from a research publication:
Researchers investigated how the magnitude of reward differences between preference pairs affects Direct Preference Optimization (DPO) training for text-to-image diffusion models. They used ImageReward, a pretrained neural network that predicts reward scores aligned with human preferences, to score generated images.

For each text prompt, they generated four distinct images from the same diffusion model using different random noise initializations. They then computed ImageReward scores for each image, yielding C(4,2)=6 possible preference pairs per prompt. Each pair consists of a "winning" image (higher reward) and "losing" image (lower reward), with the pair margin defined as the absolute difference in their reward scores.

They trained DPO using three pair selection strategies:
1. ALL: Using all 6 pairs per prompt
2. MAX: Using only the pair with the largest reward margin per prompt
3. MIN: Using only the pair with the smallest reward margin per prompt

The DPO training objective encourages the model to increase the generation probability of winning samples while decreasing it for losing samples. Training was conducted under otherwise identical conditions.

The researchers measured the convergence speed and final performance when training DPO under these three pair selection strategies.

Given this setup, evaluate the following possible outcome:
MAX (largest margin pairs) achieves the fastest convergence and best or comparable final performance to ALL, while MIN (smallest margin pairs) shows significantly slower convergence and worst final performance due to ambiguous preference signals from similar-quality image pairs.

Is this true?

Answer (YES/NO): YES